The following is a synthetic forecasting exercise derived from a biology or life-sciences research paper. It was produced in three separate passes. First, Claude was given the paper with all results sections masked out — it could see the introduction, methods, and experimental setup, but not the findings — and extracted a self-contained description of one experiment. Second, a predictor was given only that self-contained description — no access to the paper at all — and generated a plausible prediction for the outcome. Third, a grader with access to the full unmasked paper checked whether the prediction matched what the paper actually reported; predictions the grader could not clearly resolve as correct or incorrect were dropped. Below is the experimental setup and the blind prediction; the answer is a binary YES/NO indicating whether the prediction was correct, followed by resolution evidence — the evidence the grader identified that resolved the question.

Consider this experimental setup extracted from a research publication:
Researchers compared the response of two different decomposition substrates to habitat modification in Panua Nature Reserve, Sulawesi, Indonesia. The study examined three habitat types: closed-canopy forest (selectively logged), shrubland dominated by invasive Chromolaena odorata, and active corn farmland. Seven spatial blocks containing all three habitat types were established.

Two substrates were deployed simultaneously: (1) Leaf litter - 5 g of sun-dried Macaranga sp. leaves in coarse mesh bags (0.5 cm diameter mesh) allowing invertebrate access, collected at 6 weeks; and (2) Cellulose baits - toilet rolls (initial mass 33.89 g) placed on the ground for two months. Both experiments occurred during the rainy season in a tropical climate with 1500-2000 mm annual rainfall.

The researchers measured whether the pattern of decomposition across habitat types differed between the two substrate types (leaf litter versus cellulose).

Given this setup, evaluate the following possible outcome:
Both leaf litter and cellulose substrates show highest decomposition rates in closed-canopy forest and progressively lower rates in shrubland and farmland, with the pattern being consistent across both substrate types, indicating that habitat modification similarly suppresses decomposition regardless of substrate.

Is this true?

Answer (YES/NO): NO